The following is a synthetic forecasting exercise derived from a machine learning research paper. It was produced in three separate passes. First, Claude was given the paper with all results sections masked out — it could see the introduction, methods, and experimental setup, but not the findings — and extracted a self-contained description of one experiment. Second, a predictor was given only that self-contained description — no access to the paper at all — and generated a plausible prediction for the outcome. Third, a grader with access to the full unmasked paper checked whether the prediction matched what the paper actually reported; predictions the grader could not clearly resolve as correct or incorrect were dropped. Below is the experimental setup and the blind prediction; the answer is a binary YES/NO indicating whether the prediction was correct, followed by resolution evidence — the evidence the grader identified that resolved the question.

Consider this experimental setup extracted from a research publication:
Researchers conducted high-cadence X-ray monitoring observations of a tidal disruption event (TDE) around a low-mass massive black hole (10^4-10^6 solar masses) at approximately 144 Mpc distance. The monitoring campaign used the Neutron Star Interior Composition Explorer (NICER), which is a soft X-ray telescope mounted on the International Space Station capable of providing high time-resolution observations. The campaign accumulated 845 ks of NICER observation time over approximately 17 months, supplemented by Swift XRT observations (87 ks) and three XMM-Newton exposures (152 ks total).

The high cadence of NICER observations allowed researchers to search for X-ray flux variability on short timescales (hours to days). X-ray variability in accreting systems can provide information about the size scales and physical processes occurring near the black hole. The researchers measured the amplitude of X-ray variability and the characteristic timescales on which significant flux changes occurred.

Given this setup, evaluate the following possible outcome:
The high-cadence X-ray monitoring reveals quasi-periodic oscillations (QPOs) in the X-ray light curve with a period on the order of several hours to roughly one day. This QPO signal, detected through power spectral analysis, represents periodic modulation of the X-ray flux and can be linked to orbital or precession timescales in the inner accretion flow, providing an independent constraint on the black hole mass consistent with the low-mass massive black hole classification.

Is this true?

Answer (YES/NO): NO